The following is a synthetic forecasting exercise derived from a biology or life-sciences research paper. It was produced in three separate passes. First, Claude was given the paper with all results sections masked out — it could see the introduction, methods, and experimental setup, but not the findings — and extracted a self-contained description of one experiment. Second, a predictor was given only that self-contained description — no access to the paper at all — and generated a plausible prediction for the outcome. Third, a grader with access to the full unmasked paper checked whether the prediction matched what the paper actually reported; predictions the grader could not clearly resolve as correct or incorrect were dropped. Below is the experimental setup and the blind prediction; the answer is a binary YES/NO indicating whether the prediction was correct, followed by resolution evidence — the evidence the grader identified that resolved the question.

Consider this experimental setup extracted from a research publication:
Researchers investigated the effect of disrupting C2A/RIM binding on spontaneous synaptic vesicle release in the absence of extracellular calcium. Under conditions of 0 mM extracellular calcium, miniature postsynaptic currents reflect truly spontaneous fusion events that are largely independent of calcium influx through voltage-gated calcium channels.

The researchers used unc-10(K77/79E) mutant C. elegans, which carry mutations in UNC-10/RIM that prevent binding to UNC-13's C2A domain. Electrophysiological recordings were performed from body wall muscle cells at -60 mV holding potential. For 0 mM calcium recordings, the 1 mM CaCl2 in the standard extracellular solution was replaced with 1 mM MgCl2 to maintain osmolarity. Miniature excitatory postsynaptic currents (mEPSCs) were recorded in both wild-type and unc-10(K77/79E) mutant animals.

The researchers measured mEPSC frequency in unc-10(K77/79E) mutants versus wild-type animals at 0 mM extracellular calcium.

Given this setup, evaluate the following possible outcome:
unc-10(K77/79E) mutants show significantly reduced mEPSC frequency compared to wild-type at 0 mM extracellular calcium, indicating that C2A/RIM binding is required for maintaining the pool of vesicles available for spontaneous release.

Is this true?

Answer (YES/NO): NO